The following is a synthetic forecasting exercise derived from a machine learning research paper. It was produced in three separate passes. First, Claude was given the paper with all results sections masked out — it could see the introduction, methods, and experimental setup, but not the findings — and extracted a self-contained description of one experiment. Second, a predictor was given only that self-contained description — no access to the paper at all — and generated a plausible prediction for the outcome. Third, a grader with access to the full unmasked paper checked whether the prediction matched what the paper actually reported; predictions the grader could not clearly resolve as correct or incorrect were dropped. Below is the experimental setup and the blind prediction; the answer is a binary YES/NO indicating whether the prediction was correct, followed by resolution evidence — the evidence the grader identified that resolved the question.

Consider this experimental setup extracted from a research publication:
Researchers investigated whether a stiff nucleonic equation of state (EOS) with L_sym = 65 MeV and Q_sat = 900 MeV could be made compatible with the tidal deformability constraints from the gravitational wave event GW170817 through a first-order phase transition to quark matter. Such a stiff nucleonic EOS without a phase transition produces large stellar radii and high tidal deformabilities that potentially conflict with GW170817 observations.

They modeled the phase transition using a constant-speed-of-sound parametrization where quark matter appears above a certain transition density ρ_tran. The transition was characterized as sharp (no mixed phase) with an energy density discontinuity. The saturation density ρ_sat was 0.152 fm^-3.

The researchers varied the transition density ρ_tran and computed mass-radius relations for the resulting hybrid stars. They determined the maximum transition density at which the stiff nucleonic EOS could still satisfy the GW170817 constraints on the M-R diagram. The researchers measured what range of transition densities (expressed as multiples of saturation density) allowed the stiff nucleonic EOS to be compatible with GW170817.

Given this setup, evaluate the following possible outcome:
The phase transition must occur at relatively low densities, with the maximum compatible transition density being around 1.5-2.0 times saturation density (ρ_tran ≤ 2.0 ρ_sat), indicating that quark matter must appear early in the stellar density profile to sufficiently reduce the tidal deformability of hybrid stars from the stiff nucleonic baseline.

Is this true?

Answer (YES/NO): YES